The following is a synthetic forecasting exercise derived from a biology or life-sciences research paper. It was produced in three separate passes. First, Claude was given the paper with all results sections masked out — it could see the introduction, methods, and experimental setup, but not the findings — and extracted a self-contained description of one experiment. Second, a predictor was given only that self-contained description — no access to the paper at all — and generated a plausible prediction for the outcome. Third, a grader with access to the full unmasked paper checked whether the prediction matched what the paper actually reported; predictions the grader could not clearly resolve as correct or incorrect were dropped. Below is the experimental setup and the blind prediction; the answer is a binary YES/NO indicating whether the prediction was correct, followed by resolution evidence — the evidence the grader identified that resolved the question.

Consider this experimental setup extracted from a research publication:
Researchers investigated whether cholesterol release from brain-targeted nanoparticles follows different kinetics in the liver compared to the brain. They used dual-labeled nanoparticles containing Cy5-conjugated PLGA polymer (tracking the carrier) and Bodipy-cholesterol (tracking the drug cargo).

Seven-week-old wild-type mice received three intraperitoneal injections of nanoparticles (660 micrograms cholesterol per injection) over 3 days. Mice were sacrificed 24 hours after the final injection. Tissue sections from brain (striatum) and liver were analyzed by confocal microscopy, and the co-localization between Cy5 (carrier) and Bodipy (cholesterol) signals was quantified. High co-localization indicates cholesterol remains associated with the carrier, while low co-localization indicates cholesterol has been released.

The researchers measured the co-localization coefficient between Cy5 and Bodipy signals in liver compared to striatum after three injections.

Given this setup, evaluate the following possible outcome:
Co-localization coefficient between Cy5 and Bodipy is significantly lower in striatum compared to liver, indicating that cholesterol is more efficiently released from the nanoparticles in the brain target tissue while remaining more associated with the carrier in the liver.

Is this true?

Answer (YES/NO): NO